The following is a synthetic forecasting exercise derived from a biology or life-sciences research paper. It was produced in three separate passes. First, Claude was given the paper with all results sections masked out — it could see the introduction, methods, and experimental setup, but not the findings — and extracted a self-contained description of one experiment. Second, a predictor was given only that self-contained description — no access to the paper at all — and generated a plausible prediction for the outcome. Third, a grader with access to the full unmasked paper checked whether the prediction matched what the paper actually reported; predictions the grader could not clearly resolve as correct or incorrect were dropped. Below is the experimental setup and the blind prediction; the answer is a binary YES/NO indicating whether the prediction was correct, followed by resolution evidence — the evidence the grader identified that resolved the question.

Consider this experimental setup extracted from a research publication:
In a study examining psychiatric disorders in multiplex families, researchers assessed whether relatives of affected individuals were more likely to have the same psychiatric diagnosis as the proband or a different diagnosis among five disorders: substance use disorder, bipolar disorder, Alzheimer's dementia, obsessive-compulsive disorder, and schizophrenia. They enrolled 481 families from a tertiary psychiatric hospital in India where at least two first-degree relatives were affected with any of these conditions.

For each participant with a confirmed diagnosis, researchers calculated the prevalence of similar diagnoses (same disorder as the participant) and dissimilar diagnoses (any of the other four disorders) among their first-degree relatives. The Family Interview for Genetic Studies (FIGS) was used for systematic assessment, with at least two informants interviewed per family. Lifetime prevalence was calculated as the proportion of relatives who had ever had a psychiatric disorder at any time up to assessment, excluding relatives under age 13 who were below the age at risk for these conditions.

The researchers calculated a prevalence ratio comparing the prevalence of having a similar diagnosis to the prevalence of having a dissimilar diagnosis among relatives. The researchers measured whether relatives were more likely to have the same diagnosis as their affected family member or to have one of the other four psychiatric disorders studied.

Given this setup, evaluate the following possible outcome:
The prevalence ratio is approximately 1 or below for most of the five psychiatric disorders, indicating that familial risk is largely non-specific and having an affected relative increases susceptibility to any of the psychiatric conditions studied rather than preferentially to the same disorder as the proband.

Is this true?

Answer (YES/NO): NO